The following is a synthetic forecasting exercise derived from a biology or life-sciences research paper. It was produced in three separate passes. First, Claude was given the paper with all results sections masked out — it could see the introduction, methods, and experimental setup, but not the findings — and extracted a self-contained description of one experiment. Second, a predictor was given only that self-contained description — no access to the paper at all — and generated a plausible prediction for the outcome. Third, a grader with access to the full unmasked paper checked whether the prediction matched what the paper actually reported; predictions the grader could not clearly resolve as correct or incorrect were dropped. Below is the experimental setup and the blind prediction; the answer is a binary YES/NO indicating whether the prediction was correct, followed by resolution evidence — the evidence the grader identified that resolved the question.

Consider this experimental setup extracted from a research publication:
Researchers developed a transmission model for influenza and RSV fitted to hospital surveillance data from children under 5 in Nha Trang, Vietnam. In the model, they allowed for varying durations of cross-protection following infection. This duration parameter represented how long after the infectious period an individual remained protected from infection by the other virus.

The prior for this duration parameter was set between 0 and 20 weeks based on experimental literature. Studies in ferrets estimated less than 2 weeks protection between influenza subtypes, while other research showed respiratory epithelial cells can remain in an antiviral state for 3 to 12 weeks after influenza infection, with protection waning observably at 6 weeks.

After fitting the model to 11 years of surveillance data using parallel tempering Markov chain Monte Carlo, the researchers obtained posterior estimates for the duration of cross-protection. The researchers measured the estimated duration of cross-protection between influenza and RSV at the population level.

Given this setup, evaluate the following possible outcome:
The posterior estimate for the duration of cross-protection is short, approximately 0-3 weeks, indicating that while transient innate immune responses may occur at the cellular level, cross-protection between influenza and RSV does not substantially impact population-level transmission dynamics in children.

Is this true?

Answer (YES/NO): YES